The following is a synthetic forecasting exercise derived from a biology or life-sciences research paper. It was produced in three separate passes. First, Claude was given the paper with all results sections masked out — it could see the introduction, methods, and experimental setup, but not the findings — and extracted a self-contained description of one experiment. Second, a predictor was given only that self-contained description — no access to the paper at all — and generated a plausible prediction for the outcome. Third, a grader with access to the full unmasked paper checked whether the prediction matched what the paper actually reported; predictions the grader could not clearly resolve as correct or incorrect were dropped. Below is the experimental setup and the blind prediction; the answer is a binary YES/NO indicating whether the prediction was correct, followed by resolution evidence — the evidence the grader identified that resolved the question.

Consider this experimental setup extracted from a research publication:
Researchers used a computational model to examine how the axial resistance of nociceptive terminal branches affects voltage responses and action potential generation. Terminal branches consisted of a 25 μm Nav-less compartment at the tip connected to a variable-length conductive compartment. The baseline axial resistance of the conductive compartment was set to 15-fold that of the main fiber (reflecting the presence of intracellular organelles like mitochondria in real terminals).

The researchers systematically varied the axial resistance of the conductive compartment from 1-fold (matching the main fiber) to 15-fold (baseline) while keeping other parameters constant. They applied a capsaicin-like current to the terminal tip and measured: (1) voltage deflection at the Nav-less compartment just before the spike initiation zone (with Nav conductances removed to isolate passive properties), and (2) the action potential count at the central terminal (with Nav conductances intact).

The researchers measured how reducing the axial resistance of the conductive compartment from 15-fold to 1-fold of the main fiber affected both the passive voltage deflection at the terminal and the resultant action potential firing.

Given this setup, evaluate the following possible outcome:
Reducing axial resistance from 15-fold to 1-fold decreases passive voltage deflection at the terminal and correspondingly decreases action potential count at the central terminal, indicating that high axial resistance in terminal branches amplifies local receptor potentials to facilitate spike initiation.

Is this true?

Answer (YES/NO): YES